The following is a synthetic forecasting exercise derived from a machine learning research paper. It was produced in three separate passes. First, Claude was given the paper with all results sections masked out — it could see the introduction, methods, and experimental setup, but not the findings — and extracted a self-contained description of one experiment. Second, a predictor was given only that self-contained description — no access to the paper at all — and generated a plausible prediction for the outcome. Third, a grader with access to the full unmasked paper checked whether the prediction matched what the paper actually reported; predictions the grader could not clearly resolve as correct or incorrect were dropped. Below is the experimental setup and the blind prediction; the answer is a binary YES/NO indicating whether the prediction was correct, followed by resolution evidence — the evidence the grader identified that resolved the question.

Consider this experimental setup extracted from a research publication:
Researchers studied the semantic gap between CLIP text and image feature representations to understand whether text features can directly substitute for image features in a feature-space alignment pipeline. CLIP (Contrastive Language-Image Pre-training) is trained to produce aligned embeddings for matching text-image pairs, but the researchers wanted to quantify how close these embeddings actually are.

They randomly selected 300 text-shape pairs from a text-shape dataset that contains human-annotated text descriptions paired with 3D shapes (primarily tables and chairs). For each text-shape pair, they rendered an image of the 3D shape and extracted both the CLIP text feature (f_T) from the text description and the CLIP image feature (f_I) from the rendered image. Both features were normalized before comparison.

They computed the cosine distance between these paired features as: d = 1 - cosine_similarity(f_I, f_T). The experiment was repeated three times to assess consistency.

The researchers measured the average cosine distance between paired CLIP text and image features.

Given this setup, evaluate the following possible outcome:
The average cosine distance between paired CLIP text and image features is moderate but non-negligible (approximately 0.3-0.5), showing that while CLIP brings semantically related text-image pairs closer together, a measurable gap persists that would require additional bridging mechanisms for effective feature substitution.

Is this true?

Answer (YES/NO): NO